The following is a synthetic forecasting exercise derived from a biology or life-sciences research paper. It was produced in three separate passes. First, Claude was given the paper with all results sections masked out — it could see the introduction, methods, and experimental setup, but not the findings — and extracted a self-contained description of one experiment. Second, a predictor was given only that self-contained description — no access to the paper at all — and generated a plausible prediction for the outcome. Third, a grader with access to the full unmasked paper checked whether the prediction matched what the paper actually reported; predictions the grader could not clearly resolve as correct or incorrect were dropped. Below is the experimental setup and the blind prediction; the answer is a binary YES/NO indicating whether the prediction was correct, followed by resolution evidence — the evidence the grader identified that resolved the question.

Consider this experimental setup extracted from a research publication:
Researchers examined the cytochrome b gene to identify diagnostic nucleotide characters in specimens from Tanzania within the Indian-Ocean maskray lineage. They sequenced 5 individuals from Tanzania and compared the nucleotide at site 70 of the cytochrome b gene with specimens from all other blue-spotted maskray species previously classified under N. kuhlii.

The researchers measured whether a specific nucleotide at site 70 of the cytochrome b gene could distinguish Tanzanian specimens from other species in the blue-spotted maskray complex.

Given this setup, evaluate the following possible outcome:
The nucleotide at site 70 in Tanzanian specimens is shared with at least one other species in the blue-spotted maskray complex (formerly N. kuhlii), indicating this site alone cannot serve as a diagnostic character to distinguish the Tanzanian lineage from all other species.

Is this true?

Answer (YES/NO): NO